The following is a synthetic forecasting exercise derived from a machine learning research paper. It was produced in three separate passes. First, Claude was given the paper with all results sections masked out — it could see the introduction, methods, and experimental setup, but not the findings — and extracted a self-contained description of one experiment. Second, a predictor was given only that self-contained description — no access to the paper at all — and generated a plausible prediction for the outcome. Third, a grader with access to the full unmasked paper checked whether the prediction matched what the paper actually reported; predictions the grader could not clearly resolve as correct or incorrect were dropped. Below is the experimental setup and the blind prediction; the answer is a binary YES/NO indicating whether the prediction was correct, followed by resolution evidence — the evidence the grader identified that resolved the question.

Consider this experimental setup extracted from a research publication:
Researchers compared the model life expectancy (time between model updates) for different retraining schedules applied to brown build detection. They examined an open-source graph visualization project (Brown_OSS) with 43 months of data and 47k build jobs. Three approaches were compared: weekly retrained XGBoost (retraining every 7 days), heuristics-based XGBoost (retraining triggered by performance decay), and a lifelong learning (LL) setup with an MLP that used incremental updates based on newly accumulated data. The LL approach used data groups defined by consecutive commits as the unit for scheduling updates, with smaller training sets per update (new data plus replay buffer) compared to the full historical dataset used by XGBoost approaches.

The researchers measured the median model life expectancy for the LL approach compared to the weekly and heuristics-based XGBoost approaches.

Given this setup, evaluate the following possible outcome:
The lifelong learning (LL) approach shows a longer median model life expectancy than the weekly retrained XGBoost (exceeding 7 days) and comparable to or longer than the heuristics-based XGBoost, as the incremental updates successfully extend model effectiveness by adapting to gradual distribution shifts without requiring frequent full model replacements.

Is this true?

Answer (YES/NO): YES